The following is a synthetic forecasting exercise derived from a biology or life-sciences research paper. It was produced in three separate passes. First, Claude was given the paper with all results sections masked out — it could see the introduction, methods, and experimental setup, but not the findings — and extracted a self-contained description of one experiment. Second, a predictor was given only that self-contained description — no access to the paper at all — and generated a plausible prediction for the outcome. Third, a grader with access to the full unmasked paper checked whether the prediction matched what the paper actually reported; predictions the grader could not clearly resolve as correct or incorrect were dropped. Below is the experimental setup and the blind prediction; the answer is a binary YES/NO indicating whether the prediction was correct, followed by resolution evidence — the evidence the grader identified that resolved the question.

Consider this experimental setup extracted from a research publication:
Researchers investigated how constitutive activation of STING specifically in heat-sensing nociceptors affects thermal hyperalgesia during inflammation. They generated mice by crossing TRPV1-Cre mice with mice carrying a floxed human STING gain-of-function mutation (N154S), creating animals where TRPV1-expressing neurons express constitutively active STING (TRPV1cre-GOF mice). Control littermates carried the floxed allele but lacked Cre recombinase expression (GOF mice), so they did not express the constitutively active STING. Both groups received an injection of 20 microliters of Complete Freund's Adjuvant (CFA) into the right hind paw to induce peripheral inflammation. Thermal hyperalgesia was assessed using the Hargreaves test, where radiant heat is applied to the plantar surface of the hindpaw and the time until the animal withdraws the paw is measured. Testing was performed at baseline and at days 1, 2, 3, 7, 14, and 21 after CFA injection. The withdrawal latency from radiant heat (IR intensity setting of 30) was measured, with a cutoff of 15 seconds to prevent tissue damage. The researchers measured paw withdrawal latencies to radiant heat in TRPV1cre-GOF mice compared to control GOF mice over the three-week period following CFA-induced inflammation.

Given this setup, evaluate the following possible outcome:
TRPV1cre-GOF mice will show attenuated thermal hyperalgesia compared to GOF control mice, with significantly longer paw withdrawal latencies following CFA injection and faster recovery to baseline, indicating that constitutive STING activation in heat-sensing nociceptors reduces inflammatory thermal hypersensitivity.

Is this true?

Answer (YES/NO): YES